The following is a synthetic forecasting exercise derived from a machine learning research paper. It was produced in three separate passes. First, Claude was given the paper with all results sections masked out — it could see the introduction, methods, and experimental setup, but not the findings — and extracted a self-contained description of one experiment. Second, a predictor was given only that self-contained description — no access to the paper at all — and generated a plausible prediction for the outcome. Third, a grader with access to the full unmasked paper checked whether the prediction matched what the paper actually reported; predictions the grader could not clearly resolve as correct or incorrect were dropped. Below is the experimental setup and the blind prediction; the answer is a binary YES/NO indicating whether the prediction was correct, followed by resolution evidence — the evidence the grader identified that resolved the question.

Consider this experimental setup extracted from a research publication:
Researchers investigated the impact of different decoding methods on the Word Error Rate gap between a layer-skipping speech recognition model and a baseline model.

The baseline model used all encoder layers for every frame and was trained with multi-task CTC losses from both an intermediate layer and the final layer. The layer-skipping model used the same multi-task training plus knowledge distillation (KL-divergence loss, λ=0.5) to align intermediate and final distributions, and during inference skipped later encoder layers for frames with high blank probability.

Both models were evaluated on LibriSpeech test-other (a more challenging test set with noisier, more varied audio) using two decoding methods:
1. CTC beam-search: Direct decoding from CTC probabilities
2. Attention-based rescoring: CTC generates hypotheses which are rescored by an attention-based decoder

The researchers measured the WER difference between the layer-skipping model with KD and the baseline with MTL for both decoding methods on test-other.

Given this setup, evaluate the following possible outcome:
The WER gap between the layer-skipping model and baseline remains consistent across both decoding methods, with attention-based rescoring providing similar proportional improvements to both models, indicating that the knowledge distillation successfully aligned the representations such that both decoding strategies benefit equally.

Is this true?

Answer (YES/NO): NO